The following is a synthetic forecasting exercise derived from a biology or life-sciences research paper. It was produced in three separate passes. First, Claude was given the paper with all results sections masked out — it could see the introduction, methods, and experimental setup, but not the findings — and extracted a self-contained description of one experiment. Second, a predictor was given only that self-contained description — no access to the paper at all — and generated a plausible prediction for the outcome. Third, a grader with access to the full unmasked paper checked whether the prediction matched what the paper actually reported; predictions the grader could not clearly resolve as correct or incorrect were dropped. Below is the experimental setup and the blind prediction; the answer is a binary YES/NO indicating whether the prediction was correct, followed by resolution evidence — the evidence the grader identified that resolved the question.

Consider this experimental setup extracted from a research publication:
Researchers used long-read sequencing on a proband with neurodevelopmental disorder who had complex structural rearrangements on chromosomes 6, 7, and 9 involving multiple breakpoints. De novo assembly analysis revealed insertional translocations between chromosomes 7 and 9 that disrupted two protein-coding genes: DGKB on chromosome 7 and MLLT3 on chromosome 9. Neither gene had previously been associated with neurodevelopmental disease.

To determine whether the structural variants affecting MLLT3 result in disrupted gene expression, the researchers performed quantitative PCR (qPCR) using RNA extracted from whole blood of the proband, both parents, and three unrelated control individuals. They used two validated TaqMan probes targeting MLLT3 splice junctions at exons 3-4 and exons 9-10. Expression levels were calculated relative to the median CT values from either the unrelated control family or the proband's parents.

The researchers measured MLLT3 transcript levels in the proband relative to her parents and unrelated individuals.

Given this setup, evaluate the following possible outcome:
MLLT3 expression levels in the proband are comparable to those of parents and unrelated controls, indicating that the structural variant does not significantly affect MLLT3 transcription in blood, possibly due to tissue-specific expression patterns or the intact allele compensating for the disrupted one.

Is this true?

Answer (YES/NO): NO